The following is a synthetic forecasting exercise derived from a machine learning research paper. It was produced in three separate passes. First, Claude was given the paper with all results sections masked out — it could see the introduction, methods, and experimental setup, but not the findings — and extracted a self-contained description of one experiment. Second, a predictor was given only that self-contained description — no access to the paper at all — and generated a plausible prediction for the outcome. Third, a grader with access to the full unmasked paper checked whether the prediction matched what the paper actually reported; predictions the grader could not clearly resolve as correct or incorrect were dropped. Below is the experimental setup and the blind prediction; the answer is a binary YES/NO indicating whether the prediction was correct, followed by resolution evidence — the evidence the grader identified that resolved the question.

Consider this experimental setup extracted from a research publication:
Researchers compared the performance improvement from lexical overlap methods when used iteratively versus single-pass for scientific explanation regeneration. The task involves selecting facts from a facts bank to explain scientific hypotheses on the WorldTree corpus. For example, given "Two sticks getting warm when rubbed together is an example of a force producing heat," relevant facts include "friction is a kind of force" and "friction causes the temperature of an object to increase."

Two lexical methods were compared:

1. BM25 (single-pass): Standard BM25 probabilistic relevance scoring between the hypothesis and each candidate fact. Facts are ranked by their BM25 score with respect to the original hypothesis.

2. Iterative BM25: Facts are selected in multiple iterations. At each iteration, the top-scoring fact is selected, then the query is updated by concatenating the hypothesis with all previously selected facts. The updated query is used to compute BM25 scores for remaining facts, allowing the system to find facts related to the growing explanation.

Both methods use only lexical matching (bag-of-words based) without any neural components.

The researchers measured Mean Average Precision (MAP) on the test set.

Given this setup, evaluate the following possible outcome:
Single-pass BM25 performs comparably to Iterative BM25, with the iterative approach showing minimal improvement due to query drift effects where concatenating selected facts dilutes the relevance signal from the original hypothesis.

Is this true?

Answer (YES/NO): NO